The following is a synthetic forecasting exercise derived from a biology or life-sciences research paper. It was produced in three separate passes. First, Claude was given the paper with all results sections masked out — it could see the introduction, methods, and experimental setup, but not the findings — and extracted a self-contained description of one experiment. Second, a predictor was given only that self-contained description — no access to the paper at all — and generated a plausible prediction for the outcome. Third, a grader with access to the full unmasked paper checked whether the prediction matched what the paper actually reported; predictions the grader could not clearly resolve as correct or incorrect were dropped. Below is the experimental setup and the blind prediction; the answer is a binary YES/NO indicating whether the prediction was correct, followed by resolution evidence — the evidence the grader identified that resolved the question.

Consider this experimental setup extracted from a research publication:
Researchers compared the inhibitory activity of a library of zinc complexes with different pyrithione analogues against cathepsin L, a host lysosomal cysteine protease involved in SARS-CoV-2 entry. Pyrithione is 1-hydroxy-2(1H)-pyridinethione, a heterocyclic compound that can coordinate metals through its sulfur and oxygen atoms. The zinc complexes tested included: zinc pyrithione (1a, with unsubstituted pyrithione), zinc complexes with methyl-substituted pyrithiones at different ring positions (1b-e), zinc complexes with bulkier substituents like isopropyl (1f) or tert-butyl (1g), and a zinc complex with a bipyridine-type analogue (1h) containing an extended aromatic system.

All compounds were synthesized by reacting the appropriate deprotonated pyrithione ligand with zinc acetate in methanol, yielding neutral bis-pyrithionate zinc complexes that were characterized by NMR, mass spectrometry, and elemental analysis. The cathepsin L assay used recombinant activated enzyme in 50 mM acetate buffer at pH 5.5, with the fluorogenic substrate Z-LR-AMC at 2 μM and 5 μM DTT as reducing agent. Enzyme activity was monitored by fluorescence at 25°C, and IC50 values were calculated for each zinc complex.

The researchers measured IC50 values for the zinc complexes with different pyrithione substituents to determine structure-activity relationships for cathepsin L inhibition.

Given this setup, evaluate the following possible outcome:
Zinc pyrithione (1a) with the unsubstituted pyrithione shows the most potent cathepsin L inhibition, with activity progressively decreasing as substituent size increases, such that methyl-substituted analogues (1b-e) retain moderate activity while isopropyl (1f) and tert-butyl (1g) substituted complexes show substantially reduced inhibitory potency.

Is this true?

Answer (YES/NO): NO